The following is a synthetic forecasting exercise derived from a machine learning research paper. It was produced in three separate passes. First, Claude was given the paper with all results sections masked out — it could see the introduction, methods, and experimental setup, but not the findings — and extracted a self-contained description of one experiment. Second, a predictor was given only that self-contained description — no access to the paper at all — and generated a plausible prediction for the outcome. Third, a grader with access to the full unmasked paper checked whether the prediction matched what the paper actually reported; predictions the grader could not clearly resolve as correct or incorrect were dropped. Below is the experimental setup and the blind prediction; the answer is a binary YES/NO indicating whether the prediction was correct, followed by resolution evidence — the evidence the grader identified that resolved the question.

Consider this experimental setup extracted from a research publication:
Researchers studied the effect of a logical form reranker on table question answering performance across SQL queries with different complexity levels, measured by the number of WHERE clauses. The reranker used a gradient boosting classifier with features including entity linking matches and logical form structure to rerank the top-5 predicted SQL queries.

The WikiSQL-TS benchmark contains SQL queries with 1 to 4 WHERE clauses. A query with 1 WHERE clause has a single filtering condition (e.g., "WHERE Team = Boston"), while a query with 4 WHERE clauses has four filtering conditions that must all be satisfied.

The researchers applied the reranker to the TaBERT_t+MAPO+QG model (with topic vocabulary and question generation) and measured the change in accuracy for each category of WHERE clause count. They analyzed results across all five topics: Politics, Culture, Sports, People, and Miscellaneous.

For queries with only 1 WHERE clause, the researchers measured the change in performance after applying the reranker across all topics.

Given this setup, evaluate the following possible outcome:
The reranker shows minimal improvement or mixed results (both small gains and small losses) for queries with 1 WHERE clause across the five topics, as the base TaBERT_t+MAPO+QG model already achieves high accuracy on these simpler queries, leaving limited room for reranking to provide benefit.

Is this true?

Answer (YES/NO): NO